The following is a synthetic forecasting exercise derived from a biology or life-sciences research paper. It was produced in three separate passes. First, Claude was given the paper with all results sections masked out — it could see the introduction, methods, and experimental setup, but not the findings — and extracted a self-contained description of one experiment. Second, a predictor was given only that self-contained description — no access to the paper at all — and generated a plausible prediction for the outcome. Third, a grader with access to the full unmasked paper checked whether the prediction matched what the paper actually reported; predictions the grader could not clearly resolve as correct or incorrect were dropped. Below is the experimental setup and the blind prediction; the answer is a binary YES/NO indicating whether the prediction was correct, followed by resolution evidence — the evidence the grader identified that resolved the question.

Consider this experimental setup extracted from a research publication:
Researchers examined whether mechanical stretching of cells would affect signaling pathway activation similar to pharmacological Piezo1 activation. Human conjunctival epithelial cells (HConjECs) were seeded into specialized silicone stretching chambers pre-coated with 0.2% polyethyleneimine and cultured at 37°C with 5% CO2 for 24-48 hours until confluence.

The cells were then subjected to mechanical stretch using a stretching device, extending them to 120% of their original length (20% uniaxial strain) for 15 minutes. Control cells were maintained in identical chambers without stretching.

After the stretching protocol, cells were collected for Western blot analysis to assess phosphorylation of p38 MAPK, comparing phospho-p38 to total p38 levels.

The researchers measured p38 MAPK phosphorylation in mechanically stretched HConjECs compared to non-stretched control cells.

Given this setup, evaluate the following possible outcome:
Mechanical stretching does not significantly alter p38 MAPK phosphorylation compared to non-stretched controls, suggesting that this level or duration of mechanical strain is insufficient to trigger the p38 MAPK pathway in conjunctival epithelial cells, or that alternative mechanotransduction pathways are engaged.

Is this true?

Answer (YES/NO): NO